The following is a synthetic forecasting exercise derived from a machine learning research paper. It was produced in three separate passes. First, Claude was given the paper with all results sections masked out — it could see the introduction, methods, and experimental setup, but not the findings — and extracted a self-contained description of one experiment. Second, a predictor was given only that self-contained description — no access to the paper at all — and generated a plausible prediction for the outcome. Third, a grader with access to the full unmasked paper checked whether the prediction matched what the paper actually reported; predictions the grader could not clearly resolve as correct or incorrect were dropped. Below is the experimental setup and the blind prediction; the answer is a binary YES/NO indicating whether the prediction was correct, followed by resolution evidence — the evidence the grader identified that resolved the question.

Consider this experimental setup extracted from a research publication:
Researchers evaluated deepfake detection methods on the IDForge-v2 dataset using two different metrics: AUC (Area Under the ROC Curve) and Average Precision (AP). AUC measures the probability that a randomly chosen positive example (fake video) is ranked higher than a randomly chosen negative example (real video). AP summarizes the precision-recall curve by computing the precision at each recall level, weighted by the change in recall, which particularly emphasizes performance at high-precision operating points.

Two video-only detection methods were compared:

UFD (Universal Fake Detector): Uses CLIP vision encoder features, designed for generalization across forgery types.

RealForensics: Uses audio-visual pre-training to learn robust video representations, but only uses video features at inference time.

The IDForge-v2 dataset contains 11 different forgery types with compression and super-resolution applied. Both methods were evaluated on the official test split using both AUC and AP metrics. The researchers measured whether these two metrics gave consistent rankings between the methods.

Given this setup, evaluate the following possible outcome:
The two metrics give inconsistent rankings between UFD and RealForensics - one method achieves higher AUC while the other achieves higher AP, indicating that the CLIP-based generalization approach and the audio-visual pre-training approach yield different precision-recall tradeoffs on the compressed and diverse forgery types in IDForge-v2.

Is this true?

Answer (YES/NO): NO